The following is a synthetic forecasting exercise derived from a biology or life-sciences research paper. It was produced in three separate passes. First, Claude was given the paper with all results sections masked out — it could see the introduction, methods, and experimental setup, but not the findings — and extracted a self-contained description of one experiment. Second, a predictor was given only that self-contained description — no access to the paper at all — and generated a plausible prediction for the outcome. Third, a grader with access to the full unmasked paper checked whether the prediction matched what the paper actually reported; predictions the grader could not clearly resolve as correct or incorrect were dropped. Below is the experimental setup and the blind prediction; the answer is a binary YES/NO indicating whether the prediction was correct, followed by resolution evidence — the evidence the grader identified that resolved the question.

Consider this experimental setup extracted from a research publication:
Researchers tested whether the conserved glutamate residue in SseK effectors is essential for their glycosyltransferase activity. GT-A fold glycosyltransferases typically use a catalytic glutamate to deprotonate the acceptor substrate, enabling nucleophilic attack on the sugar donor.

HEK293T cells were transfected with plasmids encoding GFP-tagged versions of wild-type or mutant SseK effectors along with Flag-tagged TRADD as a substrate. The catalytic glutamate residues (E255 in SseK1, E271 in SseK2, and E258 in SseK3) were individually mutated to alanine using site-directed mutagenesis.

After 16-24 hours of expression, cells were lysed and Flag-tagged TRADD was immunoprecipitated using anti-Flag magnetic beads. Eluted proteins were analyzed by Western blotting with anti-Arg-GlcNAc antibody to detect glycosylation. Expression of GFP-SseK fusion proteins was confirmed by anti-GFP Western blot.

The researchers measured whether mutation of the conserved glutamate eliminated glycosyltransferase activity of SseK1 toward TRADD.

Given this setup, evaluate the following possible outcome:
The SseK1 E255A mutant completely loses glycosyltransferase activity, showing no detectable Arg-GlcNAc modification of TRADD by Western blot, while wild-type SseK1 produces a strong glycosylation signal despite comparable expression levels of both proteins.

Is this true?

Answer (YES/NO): YES